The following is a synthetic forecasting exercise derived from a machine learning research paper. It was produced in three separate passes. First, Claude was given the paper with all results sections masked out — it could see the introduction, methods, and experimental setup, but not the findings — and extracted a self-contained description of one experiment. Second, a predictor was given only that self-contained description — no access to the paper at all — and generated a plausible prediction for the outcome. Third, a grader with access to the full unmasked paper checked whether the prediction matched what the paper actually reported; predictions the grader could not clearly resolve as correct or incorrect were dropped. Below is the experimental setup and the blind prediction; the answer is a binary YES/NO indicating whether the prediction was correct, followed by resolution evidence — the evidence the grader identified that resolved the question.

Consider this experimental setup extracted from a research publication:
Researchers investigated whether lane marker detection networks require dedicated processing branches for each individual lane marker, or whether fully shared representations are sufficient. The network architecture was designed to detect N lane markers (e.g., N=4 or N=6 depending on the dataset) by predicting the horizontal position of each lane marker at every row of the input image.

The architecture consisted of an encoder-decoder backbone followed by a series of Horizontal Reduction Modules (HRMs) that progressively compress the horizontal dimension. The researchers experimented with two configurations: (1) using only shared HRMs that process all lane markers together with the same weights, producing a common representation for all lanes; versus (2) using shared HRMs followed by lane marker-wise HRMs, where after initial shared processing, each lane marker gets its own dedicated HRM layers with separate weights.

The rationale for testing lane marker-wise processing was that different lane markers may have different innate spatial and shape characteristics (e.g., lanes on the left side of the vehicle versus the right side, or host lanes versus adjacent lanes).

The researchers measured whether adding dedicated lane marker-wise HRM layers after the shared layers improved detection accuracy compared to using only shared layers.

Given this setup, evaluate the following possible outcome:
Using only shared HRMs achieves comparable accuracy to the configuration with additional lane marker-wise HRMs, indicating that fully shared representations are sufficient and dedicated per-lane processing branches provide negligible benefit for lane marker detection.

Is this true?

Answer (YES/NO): NO